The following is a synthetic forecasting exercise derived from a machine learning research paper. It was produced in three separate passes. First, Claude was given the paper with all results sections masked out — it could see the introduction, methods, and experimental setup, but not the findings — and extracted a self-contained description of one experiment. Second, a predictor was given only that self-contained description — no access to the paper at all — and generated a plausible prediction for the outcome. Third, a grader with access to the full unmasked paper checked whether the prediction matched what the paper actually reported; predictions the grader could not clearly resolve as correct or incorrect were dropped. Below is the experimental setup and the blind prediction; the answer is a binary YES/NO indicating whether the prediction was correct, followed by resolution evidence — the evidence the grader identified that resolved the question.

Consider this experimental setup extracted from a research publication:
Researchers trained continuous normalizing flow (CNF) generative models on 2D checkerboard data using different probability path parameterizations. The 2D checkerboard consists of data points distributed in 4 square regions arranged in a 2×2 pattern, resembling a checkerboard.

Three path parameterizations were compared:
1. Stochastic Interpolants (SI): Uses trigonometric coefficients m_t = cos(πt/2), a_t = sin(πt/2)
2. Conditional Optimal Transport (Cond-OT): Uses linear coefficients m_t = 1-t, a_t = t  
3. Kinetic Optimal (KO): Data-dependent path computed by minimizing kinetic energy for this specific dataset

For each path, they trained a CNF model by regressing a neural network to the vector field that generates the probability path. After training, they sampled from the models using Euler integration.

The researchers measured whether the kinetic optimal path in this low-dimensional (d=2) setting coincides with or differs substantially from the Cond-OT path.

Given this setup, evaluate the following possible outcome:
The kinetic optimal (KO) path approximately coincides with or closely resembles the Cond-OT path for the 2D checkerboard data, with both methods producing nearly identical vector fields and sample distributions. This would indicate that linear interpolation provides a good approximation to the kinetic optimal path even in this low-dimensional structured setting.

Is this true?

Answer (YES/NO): NO